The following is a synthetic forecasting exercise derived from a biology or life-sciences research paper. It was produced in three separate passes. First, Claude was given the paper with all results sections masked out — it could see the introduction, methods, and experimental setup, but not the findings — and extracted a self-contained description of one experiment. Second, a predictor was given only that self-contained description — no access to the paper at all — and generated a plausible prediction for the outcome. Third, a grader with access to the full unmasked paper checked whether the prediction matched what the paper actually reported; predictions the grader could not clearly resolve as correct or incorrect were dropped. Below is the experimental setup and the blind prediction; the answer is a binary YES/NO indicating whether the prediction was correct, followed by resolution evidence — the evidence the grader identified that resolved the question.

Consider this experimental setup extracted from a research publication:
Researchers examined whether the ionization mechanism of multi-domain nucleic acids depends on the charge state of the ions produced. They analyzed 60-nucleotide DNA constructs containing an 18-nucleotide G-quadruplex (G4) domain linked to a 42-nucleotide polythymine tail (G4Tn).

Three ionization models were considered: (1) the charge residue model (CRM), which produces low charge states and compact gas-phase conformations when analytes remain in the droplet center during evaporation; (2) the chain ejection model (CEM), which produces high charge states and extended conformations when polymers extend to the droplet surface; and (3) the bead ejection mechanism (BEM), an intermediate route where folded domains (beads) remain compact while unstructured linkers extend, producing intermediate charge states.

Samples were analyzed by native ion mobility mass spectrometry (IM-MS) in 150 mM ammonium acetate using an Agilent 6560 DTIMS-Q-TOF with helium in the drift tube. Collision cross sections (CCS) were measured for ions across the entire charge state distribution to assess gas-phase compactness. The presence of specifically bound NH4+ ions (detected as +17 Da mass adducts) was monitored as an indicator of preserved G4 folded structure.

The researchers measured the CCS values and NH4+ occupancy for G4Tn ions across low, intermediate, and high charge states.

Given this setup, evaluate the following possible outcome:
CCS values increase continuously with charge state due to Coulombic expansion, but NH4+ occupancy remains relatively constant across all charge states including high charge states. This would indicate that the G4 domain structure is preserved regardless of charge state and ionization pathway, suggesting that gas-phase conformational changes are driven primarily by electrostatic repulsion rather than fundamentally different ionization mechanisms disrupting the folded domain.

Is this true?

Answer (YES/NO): NO